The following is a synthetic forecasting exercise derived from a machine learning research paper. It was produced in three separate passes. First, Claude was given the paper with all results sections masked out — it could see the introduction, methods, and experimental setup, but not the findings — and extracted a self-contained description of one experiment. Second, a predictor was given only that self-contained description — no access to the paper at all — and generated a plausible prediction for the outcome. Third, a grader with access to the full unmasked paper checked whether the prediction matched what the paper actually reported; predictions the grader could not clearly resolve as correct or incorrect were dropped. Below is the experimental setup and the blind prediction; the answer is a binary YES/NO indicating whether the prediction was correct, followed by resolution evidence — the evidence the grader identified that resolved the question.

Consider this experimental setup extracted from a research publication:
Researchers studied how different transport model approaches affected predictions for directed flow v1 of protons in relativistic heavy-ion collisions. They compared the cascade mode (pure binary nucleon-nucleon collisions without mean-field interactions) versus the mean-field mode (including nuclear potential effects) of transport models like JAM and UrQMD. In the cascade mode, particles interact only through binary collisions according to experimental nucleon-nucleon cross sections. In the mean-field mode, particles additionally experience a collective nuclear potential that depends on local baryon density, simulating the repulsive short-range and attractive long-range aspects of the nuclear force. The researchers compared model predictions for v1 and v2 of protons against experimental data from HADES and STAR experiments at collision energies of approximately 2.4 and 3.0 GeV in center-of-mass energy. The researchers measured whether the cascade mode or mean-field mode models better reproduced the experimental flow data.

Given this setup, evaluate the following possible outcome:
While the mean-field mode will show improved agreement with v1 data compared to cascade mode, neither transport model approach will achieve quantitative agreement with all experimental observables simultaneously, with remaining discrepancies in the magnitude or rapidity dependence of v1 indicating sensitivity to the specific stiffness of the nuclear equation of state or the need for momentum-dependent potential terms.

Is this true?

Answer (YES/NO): YES